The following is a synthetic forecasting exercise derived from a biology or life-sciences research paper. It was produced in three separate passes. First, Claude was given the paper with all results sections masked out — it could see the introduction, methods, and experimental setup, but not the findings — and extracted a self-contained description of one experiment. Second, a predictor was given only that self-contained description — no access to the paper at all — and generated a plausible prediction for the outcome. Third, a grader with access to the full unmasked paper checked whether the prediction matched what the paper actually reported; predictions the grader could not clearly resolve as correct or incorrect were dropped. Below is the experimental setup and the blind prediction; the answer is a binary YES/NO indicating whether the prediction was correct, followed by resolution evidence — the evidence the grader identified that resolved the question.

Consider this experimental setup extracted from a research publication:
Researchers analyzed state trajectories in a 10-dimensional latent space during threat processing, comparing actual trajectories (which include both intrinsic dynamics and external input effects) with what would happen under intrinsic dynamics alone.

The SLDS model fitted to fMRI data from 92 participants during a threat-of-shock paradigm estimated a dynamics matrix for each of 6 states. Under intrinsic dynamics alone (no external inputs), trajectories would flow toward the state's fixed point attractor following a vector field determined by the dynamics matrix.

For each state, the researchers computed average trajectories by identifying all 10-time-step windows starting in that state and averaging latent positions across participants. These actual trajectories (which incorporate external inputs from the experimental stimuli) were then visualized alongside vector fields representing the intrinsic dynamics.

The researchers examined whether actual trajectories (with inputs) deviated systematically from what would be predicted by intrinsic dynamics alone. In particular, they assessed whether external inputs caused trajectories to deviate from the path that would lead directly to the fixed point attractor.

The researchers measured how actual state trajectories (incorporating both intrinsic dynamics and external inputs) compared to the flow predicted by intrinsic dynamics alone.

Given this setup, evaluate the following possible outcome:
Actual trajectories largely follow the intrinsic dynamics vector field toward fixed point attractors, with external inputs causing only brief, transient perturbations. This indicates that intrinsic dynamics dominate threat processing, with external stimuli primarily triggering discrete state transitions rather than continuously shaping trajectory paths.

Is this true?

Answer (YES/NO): NO